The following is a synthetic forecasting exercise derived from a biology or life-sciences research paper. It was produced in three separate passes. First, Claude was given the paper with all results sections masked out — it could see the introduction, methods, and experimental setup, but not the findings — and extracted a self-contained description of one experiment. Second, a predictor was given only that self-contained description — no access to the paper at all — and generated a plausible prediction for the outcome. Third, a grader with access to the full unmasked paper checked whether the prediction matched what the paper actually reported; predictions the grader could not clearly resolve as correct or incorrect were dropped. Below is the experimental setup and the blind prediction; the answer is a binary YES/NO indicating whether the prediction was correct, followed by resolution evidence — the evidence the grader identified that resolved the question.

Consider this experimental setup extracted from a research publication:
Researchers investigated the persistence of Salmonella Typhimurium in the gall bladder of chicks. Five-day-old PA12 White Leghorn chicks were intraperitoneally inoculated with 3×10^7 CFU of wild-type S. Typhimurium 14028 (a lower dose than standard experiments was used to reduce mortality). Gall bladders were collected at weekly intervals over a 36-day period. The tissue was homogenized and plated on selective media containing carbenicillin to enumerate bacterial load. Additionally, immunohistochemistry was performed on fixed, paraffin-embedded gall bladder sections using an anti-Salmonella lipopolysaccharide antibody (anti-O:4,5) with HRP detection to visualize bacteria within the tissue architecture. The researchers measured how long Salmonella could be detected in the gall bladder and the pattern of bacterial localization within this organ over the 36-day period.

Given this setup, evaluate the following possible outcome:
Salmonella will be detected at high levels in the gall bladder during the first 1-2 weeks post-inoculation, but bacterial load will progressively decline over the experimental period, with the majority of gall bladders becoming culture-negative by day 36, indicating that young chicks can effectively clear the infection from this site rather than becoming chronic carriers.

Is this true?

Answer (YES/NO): NO